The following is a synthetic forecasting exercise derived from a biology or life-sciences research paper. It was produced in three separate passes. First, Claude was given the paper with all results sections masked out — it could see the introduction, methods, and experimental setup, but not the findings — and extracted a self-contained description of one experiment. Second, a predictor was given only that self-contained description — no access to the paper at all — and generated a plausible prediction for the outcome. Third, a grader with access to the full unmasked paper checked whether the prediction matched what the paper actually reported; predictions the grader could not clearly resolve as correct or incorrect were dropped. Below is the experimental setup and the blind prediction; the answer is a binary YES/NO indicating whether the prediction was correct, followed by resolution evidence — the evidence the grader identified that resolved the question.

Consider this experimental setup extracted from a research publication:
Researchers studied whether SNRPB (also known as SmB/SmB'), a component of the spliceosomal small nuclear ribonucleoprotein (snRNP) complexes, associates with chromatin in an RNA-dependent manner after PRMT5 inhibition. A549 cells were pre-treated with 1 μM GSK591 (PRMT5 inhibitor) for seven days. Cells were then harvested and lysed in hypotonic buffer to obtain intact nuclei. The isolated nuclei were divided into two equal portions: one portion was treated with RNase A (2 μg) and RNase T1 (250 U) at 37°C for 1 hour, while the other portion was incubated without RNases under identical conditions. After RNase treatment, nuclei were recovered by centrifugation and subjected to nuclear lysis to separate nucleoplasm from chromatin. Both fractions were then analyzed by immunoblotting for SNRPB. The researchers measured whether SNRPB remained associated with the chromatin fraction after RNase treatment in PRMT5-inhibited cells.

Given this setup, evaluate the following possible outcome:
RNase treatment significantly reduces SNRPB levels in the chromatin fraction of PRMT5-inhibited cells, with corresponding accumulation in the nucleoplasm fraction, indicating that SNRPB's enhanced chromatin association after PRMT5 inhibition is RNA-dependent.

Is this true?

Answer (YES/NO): YES